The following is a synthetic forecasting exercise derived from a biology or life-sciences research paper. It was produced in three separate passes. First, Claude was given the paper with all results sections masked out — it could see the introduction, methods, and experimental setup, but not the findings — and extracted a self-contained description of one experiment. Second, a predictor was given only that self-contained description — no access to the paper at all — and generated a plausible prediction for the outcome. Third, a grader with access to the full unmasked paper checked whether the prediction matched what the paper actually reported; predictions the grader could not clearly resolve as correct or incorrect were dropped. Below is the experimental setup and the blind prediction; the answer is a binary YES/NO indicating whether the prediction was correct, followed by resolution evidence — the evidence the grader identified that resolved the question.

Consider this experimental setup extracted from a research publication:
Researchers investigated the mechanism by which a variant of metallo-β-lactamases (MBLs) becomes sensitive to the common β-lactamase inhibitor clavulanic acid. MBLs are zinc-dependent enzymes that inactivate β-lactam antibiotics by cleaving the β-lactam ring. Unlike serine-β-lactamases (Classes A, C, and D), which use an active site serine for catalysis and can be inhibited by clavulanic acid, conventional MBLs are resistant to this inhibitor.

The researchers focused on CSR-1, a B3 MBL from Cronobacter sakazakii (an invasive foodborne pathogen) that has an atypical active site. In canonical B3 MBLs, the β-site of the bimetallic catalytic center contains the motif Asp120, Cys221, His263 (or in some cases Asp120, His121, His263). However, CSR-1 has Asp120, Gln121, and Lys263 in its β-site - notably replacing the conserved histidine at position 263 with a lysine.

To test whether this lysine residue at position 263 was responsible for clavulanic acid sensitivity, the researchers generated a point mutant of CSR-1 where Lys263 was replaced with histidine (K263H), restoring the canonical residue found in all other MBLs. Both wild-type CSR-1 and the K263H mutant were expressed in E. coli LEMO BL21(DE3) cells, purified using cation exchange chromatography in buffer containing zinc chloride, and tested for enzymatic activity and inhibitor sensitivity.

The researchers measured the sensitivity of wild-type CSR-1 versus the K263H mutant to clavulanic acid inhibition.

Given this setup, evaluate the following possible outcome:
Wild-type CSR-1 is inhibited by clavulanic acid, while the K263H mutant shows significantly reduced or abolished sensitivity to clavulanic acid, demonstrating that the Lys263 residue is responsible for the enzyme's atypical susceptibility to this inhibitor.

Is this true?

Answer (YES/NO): YES